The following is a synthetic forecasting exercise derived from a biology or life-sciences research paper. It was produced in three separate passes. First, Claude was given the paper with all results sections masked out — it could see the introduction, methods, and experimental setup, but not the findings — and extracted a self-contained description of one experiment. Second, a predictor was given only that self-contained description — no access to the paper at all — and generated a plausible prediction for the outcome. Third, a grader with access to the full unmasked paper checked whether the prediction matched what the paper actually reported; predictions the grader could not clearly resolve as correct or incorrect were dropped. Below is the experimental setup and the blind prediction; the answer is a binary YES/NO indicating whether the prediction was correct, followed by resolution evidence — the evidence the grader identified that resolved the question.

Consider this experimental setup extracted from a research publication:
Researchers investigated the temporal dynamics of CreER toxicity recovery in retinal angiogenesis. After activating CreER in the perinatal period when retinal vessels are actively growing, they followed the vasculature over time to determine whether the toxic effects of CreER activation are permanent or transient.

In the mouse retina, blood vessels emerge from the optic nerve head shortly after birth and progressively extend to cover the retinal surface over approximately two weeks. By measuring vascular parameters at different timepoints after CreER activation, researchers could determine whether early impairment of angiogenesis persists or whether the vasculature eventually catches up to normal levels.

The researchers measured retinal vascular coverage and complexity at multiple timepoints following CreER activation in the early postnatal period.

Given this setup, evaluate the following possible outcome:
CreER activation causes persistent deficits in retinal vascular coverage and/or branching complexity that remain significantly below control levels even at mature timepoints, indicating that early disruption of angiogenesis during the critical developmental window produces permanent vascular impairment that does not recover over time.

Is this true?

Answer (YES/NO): NO